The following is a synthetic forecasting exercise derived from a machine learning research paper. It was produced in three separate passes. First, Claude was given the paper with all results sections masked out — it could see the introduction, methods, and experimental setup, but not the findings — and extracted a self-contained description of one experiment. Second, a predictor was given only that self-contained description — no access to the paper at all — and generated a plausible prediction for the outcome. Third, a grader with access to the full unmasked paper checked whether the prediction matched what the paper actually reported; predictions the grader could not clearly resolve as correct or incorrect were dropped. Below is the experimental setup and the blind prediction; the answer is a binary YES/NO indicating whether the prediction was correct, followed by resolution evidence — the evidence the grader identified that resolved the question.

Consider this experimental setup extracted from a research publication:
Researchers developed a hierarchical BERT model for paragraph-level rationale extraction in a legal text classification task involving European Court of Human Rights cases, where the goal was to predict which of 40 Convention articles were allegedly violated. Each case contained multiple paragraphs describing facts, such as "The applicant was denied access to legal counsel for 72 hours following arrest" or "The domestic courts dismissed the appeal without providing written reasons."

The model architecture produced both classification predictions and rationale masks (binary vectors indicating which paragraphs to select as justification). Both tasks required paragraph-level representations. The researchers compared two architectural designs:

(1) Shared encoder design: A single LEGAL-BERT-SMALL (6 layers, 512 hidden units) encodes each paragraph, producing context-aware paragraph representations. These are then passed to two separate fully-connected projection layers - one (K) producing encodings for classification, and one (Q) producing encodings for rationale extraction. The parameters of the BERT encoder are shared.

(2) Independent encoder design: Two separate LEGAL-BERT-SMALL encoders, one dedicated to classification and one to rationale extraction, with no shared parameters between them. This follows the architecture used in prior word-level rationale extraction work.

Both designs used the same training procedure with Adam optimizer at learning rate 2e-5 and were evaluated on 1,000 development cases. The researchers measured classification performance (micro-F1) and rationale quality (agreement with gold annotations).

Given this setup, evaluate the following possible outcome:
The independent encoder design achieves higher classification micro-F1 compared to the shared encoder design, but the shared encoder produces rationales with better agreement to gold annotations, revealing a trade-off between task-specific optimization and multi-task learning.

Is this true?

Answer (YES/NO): NO